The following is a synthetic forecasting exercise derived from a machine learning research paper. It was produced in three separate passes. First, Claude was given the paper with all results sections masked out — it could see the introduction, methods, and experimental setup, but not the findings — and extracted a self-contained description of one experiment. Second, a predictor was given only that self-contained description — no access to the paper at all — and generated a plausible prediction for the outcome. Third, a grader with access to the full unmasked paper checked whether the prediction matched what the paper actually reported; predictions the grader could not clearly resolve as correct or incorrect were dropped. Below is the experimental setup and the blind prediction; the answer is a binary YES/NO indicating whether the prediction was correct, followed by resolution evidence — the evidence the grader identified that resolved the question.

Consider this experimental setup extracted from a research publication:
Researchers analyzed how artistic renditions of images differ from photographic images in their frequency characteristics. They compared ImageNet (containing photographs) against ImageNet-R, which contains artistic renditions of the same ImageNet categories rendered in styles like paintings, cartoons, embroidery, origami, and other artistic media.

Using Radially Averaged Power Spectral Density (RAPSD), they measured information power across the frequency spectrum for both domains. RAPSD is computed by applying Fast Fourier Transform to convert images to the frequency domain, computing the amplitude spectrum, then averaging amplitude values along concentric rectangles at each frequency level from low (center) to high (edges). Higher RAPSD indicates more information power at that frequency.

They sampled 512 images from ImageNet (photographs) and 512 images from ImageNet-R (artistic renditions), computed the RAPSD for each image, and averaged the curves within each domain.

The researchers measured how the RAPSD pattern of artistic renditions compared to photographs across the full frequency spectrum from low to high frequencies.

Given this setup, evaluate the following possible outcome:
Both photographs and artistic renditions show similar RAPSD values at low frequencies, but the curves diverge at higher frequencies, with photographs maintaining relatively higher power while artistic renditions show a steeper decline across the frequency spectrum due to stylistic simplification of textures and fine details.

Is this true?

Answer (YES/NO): NO